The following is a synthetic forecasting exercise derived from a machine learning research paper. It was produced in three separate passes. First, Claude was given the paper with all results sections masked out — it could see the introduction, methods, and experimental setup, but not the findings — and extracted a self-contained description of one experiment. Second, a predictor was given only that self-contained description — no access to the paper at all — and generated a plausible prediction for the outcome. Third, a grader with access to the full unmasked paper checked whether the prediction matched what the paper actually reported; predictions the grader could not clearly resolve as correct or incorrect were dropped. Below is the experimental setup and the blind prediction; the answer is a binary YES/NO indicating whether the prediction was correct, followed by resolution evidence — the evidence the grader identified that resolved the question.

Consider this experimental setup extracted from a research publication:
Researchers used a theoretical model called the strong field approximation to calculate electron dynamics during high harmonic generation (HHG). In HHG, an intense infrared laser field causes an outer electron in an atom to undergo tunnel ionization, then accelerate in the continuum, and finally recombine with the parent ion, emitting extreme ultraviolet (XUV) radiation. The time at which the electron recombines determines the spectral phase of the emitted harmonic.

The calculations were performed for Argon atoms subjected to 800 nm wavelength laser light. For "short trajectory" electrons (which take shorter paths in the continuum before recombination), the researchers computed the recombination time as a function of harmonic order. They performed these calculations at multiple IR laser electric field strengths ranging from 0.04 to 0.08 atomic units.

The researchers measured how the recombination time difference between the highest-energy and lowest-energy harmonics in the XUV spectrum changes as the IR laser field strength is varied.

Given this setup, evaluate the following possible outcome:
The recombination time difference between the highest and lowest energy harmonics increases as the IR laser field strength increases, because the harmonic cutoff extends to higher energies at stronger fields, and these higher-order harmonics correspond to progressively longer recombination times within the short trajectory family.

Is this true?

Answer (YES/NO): NO